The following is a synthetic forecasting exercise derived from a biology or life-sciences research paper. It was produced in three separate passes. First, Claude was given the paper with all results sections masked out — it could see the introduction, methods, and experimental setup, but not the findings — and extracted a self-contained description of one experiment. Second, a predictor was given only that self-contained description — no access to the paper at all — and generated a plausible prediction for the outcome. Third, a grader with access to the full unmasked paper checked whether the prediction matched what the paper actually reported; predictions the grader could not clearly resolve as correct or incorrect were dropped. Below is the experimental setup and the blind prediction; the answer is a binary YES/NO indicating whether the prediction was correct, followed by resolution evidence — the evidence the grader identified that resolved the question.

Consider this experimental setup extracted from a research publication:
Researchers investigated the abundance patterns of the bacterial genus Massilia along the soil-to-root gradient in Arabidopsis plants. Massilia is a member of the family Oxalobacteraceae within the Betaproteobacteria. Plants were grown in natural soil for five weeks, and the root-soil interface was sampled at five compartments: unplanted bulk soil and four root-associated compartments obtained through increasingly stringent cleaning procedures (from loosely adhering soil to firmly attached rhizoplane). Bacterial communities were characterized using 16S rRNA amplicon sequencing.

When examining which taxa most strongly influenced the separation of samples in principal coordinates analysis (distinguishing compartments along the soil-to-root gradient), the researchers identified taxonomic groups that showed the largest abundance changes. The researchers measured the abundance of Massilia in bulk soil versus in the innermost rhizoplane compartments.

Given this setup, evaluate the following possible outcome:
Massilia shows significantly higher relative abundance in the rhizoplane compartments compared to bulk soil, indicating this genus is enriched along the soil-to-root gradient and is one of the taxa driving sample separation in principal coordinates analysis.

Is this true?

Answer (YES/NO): YES